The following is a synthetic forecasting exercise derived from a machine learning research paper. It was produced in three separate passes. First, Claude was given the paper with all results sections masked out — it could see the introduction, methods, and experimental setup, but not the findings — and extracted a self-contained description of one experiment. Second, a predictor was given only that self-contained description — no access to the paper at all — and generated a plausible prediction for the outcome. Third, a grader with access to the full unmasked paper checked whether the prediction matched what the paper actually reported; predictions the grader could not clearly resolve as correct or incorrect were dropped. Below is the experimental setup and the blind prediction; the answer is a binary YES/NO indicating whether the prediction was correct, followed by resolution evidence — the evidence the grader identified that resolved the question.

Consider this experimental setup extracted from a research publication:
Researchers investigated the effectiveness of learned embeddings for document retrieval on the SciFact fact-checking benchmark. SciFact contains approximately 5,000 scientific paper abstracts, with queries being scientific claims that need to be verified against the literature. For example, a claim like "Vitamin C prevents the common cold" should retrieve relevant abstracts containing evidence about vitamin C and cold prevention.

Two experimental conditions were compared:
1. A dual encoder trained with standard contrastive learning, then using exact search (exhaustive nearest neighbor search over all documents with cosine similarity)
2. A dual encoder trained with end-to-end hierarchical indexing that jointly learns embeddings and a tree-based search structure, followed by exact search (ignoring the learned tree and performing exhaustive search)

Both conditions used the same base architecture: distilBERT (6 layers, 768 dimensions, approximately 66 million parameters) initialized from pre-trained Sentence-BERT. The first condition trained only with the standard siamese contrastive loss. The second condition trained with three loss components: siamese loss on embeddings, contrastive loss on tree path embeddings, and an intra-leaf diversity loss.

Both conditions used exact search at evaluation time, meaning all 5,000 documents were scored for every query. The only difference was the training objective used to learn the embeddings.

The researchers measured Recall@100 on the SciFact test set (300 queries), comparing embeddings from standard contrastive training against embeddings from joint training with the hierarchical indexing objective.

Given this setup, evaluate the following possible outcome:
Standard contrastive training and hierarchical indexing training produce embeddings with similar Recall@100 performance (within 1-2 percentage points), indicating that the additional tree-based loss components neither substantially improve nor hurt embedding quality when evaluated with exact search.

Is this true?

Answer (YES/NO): NO